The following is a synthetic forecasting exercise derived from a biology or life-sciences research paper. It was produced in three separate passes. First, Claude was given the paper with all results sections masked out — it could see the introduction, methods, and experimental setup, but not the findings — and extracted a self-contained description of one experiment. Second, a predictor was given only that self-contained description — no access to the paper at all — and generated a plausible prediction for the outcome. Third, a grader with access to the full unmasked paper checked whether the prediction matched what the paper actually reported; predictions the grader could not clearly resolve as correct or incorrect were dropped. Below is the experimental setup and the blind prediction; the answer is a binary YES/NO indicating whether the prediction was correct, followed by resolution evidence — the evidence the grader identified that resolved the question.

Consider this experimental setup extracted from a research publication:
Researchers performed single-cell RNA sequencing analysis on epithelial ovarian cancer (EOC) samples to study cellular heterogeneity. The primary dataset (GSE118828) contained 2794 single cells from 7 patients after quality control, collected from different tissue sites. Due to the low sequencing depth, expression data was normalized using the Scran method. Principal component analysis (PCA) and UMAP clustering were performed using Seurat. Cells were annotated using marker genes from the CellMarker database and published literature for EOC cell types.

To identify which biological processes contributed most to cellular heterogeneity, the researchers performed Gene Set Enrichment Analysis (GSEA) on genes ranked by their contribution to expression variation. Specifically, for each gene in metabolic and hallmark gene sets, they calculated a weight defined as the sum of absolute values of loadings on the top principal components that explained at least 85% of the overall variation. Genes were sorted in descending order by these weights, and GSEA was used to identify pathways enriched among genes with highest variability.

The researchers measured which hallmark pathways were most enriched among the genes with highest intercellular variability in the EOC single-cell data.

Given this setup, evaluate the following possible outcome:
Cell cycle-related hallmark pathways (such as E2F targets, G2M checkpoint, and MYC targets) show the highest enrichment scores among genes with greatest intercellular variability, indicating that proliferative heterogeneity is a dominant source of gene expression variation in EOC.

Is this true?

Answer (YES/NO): NO